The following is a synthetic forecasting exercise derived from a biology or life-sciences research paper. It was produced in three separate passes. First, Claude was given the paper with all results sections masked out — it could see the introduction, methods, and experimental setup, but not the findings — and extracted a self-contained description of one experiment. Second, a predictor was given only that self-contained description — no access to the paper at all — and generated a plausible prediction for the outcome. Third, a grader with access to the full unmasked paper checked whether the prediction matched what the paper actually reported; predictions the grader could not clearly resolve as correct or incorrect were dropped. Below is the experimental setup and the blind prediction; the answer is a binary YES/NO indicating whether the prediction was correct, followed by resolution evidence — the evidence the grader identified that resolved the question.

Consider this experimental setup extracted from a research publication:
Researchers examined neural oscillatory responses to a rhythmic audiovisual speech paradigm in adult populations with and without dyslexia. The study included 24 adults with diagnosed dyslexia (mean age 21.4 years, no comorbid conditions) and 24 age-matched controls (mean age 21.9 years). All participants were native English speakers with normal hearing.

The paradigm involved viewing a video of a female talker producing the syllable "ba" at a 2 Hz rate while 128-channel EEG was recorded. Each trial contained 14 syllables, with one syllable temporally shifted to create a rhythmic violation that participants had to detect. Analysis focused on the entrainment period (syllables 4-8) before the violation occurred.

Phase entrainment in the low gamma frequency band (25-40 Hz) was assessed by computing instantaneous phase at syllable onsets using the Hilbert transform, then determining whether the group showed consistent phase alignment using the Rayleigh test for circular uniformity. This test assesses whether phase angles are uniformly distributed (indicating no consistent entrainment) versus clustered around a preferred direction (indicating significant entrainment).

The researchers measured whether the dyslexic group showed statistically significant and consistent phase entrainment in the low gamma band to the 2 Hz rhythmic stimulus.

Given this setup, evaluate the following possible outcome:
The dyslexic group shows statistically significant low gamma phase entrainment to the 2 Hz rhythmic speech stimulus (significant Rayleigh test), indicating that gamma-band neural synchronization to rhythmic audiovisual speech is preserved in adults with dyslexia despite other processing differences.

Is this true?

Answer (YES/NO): NO